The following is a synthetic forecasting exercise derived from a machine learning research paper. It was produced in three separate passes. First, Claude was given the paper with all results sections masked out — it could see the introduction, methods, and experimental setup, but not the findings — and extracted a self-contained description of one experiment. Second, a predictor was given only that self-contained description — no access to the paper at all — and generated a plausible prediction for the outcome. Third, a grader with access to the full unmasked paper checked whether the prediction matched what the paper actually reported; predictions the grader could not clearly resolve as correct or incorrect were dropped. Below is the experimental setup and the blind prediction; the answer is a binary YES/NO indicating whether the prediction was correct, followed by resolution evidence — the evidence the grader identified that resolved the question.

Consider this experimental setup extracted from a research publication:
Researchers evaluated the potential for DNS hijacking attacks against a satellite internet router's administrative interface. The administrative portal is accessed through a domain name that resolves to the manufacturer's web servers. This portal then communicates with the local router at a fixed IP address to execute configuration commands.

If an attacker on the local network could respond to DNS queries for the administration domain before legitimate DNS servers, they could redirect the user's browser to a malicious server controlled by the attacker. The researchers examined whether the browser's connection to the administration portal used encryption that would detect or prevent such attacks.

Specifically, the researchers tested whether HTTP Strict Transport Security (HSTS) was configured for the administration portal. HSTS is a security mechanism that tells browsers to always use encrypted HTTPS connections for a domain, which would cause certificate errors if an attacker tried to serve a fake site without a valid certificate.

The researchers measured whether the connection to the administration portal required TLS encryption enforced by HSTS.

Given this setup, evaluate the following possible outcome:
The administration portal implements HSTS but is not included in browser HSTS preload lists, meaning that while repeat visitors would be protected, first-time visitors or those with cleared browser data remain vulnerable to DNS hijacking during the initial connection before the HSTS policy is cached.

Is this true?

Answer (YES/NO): NO